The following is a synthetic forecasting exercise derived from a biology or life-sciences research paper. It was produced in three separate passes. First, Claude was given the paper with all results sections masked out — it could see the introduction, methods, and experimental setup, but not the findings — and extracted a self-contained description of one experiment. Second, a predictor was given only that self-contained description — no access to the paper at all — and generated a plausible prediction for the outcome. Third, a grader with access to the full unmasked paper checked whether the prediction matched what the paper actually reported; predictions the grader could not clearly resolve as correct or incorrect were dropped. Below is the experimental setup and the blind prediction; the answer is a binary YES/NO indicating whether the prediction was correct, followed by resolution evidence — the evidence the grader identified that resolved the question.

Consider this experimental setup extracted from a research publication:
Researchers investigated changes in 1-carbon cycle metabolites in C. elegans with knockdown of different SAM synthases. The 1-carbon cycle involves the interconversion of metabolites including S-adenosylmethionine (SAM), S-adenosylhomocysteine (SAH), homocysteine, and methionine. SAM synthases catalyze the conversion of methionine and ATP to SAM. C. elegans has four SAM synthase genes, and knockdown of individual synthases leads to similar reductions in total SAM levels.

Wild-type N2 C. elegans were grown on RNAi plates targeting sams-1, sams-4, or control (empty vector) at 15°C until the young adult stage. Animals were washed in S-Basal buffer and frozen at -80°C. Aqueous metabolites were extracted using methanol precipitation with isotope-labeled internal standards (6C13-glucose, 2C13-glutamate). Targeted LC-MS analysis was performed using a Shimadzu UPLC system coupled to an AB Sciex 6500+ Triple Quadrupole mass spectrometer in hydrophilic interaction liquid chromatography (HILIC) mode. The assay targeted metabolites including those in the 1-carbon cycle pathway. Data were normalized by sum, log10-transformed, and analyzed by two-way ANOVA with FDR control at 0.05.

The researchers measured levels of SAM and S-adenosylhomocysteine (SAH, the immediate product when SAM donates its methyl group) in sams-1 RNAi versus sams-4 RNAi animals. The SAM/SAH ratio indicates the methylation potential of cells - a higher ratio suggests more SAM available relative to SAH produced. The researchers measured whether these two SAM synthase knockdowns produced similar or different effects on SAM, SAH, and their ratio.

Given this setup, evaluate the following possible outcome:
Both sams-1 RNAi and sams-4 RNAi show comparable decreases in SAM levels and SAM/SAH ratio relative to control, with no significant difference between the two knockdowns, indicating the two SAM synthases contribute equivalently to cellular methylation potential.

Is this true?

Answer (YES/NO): NO